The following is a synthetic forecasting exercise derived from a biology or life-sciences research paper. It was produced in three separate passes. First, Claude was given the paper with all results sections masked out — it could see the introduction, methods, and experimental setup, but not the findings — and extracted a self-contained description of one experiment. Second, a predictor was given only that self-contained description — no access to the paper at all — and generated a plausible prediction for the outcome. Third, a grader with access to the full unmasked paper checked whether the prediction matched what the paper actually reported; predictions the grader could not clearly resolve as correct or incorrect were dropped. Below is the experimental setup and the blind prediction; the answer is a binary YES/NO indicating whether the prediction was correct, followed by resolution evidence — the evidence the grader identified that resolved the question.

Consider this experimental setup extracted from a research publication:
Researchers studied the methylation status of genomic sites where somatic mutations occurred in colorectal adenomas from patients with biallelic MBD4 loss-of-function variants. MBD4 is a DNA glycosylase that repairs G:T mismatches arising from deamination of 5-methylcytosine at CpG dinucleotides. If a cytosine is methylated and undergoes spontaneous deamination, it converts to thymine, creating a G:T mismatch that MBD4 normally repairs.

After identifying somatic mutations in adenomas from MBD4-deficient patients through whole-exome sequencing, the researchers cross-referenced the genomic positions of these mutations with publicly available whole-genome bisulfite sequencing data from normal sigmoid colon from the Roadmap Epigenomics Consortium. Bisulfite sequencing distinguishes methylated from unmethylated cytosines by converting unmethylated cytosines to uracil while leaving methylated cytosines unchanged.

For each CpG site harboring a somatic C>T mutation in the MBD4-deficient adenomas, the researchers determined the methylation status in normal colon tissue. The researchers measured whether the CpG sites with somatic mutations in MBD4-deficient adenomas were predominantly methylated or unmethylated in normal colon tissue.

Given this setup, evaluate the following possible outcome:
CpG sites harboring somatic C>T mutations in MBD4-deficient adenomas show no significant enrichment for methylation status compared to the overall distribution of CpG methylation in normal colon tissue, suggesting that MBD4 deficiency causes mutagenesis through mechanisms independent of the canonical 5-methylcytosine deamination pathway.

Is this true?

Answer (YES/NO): NO